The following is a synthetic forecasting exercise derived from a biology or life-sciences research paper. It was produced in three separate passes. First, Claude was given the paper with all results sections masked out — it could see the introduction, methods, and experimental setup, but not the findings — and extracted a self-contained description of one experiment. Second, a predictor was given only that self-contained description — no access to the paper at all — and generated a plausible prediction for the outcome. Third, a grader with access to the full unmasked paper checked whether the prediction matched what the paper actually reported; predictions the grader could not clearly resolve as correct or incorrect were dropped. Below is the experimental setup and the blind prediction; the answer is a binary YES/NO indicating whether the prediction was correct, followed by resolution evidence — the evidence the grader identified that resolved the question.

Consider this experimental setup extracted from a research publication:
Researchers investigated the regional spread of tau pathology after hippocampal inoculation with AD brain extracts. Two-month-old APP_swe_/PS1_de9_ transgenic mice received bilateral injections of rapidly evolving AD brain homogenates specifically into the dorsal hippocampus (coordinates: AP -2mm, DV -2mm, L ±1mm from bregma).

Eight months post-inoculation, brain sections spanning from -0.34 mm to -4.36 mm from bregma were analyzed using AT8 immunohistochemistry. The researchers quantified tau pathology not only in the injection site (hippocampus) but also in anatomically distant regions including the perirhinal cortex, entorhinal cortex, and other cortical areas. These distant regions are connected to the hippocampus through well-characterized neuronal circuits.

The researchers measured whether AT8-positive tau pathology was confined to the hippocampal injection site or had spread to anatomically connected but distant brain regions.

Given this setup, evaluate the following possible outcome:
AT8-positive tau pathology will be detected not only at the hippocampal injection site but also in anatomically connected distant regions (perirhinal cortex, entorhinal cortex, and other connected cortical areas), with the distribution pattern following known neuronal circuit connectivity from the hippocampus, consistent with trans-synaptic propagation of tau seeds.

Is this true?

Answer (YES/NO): YES